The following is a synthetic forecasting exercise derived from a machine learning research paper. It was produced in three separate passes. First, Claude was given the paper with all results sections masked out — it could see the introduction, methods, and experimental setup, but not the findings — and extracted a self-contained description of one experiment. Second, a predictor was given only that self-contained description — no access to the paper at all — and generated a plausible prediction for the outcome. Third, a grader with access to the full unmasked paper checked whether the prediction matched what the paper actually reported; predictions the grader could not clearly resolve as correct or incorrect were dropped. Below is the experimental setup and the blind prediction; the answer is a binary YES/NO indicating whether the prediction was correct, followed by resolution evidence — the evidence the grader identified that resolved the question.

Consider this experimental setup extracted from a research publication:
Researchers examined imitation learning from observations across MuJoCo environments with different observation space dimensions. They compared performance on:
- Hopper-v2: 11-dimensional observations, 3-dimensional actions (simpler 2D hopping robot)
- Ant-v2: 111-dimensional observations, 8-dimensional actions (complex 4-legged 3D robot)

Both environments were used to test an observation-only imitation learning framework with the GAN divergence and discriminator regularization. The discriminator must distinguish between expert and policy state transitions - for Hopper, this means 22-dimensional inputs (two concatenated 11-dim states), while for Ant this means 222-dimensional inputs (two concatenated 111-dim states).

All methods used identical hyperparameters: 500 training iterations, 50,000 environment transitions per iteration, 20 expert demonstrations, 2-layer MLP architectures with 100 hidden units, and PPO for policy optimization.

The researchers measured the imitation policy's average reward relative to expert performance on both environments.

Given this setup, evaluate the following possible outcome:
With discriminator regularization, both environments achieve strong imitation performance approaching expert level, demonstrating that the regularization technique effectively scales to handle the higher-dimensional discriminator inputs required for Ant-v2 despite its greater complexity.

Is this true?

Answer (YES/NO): NO